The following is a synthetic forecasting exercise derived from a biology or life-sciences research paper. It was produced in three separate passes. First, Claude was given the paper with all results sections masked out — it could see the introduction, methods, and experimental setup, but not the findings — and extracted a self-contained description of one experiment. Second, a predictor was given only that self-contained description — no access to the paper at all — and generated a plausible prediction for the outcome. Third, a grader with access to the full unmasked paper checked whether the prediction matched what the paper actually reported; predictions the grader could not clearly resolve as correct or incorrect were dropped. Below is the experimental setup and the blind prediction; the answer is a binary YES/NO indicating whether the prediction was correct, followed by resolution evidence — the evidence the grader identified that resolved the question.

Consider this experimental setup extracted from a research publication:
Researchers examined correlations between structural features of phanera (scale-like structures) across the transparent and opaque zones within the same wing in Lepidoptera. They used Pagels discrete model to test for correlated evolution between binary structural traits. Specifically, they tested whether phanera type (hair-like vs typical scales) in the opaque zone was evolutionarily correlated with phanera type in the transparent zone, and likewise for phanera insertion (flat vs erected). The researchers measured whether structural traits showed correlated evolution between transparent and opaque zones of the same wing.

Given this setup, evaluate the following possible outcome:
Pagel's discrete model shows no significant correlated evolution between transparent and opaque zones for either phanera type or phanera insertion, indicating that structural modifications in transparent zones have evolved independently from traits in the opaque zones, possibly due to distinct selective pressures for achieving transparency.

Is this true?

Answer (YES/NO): NO